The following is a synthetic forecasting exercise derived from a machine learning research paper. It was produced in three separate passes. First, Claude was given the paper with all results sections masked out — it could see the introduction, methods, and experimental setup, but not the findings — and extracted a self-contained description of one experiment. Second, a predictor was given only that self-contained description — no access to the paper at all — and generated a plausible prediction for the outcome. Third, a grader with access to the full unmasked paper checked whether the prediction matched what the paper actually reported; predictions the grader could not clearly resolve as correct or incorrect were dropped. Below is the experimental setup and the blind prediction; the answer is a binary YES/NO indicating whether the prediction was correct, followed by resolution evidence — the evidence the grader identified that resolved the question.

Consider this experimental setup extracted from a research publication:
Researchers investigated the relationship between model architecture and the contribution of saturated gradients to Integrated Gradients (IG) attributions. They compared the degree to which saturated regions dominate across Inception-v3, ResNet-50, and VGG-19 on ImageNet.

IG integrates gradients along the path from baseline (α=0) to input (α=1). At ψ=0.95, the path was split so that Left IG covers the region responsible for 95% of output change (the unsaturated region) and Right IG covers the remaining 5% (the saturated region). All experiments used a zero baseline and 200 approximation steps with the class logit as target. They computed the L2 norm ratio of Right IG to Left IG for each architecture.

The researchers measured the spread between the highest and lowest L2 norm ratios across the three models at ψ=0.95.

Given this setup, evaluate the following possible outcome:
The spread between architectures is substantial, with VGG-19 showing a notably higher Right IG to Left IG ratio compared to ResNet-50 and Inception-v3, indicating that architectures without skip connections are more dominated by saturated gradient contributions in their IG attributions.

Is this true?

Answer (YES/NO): NO